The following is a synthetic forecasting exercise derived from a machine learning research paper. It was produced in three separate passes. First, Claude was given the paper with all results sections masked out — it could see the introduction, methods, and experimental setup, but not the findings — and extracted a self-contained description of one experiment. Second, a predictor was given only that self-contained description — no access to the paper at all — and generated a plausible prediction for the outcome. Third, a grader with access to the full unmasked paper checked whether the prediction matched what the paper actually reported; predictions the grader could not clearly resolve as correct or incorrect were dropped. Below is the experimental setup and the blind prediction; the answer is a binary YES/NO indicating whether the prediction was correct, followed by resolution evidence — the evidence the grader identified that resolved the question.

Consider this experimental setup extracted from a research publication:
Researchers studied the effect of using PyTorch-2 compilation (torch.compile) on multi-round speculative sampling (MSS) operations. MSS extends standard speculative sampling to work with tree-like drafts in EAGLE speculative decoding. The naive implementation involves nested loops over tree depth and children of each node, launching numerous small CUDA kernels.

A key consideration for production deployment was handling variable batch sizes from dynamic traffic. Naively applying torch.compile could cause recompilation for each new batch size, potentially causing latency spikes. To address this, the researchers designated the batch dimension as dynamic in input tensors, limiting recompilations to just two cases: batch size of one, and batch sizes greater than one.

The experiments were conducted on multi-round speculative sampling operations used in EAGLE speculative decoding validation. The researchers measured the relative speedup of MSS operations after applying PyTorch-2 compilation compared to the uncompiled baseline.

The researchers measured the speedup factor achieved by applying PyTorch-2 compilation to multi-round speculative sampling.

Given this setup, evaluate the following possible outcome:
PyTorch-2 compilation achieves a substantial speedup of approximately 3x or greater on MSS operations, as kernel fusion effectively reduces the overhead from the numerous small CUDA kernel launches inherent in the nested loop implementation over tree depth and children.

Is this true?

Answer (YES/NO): NO